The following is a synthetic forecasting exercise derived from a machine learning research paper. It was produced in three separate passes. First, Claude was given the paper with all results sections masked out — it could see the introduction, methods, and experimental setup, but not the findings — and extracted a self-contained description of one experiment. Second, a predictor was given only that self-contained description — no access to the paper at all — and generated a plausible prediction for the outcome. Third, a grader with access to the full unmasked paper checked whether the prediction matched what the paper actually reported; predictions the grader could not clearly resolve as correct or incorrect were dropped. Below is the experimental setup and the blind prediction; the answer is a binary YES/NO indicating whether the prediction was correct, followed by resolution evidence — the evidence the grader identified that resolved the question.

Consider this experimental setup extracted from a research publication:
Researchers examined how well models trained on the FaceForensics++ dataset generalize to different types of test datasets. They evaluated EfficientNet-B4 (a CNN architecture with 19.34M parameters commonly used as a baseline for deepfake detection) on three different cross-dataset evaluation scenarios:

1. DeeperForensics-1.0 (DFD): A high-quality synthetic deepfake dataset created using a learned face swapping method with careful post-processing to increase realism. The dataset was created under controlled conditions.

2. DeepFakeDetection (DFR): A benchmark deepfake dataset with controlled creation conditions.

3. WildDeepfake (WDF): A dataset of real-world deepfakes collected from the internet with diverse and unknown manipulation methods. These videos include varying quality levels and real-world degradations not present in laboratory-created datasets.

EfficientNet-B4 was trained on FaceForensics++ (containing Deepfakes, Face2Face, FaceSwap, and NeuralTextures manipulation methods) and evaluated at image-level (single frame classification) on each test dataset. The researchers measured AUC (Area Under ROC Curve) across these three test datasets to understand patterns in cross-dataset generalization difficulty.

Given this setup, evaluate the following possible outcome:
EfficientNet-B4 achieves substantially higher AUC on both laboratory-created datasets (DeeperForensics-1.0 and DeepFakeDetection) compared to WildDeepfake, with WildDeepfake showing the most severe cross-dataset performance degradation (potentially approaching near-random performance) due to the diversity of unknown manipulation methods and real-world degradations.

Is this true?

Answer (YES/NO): NO